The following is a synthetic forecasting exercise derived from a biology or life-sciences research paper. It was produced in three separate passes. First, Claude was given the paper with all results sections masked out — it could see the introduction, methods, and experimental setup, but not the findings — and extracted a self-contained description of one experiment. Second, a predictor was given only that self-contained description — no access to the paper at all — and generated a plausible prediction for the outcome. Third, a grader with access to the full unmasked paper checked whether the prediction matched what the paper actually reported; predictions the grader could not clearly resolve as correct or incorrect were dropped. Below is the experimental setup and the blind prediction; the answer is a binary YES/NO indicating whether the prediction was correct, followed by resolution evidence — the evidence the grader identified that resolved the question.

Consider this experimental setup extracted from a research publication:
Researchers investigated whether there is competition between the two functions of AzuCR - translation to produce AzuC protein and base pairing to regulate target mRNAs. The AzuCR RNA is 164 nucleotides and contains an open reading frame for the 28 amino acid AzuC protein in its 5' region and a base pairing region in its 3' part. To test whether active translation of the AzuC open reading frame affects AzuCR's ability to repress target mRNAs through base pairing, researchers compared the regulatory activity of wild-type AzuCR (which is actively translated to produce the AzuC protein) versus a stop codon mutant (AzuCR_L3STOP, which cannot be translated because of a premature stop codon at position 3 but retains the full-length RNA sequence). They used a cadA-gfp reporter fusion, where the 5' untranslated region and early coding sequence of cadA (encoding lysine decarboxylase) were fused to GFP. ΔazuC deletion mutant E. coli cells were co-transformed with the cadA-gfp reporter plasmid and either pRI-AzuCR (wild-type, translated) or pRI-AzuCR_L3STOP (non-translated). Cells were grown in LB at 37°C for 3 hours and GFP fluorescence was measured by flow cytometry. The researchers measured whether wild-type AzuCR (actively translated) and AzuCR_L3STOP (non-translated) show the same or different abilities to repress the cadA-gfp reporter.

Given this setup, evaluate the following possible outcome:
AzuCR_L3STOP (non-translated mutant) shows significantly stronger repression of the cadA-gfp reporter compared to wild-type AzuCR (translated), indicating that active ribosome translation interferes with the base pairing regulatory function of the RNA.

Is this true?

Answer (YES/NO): YES